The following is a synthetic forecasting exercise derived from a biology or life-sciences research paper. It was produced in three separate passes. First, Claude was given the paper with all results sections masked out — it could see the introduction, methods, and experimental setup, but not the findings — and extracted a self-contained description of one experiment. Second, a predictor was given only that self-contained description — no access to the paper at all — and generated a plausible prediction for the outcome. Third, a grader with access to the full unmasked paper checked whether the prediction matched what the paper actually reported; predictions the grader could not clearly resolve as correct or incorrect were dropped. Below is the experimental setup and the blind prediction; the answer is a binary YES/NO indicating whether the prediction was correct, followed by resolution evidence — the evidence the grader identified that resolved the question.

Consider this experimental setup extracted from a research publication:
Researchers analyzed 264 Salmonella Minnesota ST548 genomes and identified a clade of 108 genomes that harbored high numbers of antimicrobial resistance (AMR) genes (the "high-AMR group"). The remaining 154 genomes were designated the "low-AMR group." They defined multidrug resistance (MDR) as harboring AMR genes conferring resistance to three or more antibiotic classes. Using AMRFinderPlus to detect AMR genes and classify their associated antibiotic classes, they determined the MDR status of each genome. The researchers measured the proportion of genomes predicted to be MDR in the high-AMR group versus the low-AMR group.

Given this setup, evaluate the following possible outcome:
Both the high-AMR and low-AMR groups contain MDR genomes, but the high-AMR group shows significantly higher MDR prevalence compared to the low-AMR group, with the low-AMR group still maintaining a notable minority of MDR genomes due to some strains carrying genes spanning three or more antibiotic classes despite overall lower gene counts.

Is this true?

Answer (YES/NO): YES